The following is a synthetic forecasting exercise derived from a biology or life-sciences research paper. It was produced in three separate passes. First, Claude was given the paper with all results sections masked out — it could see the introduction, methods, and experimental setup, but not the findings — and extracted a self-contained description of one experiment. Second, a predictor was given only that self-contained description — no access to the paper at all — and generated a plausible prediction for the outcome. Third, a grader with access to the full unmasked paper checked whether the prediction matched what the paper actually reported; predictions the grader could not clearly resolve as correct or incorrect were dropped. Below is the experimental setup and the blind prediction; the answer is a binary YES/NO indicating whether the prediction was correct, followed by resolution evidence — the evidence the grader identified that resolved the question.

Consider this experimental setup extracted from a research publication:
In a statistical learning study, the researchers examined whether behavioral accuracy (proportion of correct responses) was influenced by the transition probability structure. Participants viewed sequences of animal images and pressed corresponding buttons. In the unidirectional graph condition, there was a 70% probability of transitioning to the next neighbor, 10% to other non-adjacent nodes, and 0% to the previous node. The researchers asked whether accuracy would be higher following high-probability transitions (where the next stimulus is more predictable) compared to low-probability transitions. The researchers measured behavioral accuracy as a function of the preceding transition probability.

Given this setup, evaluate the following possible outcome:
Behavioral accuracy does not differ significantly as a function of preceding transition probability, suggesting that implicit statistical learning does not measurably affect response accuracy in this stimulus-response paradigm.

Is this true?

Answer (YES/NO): NO